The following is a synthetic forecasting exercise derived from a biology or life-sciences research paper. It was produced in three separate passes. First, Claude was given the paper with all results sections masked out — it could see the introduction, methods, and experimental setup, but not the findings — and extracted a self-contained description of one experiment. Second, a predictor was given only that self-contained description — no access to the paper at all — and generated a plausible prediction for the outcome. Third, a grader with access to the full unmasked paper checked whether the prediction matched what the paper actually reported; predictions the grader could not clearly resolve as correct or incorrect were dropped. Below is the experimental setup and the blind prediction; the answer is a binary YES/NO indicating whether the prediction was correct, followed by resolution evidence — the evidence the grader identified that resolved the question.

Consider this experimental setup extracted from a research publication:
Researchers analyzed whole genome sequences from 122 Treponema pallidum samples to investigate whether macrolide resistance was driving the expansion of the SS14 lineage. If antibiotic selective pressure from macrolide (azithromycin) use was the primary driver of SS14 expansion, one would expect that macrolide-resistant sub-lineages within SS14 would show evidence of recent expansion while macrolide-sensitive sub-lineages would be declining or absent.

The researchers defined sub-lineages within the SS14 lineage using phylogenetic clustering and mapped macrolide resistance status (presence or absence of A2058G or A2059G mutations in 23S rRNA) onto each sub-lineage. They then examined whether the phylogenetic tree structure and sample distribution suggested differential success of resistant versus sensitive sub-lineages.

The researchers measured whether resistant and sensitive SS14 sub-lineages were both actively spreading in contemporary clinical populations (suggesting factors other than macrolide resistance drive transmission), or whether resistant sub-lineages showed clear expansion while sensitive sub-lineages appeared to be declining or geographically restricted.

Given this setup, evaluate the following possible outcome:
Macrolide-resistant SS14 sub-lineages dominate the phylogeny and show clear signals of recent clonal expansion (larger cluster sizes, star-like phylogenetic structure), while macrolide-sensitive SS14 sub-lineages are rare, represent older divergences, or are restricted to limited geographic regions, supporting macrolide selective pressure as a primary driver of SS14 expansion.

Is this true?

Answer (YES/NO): NO